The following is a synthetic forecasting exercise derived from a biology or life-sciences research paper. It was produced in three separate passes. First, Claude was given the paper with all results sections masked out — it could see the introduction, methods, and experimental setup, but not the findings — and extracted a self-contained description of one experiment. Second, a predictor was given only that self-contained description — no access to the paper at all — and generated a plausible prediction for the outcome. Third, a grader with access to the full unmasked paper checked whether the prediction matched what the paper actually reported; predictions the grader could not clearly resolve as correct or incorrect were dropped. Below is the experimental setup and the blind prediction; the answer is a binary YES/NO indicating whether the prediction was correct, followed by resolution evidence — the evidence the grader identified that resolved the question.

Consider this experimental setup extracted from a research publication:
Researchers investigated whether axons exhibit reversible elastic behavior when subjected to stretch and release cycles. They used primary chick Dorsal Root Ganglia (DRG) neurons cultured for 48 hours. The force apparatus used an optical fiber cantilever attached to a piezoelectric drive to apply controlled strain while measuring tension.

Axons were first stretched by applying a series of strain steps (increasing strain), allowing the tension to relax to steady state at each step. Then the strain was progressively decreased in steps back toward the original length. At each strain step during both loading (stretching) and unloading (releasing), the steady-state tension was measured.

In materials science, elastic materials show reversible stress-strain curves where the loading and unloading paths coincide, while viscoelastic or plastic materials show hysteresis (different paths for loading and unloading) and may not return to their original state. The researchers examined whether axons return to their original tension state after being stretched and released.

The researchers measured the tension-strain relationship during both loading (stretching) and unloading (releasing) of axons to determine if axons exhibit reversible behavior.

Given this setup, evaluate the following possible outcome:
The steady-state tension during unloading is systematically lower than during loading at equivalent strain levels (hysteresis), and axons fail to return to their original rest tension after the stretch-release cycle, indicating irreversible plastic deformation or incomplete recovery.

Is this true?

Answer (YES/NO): NO